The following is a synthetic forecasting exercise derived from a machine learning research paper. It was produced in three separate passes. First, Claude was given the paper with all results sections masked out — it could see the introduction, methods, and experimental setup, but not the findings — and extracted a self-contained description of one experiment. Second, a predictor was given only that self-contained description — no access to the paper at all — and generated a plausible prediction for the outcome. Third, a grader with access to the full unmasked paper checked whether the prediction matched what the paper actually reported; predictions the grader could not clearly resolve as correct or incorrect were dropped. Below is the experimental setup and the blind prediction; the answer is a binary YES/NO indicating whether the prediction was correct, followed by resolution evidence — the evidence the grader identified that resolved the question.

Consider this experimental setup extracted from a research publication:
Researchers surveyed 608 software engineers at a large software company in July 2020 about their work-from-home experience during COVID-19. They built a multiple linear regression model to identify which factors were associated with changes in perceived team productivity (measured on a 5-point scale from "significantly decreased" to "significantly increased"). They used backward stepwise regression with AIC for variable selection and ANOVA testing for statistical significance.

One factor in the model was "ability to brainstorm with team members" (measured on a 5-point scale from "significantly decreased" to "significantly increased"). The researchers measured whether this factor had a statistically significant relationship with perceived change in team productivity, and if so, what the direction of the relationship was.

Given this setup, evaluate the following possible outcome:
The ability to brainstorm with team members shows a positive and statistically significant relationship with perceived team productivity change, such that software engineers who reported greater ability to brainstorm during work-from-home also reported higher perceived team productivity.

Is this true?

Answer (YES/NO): YES